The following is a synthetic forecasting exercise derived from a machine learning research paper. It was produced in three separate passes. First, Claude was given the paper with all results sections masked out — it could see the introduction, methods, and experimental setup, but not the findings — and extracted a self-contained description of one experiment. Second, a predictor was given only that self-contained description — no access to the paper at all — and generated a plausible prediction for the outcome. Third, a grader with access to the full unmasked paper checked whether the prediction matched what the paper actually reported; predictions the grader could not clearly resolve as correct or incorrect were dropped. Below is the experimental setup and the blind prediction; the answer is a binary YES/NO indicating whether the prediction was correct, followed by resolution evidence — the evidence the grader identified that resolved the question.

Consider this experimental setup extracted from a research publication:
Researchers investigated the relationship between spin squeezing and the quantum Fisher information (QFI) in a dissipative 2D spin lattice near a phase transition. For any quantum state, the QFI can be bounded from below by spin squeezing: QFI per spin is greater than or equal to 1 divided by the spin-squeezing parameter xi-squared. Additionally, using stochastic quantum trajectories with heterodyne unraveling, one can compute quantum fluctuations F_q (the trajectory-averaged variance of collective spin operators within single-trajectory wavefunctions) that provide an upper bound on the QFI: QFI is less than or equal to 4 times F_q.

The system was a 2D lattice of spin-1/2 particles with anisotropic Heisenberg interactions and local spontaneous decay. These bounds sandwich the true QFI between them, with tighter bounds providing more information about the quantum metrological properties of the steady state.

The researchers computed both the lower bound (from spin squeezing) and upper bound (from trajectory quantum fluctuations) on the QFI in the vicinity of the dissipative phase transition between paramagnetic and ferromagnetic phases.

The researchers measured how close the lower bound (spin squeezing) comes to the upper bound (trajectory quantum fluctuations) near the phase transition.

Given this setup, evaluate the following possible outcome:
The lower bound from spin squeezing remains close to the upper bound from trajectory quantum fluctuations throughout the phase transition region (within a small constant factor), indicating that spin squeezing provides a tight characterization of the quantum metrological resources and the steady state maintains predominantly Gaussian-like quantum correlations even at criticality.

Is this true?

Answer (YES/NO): YES